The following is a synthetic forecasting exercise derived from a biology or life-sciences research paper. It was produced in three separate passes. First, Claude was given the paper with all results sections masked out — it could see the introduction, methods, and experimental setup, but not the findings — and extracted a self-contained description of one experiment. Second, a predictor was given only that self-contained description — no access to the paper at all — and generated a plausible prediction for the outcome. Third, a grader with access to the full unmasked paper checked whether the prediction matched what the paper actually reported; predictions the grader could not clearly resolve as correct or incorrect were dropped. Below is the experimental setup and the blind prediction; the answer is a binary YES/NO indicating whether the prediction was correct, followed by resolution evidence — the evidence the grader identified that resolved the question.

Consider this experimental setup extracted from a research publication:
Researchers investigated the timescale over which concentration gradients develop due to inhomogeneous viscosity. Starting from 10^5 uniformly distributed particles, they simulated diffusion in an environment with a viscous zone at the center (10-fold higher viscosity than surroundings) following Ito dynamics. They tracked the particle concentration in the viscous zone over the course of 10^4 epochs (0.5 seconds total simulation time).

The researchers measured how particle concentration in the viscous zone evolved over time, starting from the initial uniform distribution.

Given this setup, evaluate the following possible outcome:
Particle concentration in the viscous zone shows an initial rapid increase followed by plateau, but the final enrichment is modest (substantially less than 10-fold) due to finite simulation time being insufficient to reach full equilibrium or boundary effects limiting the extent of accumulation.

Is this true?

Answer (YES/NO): NO